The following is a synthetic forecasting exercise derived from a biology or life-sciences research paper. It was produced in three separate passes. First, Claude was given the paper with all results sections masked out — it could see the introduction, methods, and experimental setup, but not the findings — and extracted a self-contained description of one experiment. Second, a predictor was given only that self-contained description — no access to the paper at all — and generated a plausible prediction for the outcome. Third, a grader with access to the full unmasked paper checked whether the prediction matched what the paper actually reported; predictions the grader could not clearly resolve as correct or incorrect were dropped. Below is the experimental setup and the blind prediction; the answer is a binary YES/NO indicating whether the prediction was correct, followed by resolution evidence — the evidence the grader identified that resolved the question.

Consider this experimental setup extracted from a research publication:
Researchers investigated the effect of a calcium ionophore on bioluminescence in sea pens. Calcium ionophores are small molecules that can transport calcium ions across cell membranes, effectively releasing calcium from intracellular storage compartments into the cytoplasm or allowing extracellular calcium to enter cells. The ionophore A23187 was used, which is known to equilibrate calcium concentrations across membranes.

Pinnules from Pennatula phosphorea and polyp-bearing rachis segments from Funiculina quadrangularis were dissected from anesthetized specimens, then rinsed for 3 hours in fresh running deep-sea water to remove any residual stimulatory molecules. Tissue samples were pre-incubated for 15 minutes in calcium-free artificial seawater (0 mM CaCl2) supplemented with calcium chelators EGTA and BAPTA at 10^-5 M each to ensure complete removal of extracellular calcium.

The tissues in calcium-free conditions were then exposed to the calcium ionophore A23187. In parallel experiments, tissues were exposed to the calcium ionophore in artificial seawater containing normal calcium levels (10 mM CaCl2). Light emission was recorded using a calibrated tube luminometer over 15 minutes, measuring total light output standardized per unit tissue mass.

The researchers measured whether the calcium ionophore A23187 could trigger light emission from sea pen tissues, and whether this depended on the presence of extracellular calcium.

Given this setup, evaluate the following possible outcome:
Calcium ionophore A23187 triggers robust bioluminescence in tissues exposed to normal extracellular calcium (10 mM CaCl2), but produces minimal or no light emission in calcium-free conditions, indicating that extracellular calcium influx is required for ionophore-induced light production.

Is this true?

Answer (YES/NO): NO